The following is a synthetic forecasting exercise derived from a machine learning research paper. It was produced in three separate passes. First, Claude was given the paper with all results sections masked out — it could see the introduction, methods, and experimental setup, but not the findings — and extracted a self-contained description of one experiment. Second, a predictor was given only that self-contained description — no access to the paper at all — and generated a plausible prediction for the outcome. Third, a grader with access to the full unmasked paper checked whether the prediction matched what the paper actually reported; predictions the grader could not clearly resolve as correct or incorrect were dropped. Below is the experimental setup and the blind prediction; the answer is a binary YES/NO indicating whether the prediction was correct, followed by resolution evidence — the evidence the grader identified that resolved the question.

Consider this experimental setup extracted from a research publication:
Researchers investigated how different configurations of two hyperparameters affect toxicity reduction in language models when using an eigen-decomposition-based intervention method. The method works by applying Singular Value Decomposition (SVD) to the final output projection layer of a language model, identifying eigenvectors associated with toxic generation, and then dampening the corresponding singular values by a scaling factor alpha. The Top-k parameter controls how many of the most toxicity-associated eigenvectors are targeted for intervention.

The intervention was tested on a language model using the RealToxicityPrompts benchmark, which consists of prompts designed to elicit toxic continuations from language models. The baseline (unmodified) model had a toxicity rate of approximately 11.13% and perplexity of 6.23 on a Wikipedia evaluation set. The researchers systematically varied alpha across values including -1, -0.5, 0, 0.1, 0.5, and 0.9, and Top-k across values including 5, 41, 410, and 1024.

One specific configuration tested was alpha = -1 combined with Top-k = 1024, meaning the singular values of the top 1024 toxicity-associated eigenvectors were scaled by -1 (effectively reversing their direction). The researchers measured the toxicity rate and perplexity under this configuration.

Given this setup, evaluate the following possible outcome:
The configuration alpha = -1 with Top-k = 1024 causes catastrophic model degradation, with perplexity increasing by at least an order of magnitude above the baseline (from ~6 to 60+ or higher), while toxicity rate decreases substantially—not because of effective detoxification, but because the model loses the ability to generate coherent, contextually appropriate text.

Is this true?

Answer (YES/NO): YES